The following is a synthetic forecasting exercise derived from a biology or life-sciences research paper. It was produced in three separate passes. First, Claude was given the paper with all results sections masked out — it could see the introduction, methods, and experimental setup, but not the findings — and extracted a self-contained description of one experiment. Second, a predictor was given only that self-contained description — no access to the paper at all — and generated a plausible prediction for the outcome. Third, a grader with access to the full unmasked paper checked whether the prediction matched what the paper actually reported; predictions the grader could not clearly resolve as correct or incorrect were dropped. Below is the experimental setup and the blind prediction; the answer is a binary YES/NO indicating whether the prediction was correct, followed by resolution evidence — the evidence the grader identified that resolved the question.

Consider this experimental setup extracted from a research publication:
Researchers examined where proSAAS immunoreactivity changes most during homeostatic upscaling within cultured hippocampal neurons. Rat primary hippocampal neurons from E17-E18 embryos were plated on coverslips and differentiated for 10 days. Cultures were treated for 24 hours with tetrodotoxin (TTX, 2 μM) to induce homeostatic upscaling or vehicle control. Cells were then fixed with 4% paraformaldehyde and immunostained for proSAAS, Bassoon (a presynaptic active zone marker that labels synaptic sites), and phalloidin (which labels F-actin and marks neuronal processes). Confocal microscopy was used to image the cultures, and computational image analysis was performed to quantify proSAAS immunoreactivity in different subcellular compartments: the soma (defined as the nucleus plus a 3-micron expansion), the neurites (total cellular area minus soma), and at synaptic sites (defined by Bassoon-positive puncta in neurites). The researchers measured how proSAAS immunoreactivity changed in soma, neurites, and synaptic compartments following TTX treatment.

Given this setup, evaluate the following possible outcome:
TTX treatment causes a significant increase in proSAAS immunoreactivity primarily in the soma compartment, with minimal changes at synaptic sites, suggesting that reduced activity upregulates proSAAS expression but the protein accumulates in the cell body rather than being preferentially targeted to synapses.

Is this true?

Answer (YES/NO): NO